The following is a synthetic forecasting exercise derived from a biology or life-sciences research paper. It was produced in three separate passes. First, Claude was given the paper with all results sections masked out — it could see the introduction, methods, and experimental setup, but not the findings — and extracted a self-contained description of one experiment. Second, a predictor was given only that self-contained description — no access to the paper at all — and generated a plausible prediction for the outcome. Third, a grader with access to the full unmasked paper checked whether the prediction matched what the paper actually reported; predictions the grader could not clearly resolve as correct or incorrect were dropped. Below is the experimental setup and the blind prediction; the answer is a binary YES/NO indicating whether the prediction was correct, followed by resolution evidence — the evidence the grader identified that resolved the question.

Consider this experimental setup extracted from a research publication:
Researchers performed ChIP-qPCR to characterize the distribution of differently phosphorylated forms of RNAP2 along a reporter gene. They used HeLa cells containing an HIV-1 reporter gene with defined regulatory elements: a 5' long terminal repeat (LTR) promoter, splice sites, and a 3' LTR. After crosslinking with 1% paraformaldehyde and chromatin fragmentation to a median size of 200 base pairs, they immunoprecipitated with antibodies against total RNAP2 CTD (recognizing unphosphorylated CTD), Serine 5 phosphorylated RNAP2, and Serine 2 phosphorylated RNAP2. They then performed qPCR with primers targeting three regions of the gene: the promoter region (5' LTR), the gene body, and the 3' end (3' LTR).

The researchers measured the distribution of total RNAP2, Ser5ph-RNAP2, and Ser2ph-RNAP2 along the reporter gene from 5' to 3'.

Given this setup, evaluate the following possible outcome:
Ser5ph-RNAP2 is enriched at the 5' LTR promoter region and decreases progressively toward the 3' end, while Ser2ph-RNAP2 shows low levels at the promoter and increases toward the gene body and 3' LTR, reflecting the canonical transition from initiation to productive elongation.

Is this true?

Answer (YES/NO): YES